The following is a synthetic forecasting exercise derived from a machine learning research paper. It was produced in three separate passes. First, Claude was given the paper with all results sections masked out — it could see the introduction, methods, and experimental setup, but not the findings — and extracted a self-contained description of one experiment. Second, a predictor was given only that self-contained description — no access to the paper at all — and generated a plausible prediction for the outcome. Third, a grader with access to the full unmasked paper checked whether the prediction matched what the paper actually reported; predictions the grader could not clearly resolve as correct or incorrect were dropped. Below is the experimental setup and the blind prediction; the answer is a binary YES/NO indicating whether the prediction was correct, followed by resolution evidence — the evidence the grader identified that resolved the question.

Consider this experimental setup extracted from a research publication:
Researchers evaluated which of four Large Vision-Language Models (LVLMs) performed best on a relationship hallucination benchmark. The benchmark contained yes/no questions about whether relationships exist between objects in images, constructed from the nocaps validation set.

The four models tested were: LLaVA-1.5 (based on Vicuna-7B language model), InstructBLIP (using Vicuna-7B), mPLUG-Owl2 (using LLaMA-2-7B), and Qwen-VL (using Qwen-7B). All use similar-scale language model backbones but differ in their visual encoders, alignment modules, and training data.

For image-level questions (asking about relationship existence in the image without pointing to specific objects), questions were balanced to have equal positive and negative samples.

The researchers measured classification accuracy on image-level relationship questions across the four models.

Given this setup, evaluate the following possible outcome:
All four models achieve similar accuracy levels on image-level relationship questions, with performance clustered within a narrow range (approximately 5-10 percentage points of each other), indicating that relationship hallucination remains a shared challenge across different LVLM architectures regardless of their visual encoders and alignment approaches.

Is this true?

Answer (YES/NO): YES